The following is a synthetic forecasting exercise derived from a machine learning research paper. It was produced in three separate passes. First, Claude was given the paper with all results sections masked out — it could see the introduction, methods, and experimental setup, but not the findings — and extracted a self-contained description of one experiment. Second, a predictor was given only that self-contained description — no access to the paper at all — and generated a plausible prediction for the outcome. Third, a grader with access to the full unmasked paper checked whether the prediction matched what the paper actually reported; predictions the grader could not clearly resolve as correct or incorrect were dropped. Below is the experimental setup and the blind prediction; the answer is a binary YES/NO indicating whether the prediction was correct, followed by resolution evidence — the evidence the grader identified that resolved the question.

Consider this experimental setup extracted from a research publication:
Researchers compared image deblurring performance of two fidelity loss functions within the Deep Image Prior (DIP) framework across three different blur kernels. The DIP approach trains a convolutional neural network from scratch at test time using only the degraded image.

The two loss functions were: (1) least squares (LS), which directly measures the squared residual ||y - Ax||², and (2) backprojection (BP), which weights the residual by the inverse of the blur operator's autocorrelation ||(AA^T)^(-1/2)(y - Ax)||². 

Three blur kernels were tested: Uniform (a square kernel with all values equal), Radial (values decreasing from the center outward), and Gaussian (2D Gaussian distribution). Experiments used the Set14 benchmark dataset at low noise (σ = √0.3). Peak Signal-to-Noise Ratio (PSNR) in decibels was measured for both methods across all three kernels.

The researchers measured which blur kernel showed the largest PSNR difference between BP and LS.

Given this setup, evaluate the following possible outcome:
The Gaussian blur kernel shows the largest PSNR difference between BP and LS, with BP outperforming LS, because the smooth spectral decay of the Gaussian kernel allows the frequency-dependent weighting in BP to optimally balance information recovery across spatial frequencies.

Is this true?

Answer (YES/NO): NO